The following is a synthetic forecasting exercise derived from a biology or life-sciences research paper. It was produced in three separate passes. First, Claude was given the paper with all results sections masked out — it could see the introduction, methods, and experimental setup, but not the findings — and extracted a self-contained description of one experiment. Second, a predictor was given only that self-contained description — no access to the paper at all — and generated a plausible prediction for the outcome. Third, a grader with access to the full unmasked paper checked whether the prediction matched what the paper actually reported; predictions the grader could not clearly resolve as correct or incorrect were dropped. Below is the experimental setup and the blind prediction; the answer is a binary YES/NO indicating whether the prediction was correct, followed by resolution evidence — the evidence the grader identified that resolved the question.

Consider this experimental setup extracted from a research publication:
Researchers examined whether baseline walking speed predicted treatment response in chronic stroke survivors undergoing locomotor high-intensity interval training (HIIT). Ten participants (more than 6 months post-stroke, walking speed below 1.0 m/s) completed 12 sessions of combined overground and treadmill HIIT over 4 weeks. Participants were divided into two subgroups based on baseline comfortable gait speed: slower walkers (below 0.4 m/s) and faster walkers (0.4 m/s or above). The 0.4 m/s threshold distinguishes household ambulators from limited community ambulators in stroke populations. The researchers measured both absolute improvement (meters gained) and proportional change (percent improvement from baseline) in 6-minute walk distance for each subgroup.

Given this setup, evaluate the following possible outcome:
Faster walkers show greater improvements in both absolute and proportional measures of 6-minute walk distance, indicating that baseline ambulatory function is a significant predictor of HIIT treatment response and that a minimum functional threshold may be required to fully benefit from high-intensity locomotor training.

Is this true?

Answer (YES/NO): NO